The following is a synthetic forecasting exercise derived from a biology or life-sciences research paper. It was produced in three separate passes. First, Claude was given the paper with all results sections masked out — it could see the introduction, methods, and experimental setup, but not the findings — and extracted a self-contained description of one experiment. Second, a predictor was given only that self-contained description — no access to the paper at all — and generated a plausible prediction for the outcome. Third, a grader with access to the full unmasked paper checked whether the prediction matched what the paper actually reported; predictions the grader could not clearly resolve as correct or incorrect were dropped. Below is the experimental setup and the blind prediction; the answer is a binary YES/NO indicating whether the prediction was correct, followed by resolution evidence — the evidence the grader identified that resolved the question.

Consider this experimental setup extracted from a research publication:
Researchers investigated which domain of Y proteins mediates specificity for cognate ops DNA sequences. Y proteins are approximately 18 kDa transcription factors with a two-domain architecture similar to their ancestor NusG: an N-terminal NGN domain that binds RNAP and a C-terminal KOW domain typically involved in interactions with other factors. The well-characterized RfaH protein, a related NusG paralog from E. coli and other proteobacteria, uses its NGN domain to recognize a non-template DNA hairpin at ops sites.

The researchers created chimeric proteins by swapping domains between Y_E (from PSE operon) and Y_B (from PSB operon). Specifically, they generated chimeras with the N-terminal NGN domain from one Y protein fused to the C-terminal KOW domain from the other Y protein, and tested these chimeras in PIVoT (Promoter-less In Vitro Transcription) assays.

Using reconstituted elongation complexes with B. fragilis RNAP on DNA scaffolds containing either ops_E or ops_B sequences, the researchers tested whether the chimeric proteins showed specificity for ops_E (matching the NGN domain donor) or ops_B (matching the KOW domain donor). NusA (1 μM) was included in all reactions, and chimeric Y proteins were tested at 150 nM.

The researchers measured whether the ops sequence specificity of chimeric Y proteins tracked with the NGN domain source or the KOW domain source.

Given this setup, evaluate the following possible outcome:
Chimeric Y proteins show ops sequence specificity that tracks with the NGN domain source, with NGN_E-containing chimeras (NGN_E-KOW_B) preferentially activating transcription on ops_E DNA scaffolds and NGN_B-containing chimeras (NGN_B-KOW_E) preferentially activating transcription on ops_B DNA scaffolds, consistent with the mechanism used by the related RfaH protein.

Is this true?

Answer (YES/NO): YES